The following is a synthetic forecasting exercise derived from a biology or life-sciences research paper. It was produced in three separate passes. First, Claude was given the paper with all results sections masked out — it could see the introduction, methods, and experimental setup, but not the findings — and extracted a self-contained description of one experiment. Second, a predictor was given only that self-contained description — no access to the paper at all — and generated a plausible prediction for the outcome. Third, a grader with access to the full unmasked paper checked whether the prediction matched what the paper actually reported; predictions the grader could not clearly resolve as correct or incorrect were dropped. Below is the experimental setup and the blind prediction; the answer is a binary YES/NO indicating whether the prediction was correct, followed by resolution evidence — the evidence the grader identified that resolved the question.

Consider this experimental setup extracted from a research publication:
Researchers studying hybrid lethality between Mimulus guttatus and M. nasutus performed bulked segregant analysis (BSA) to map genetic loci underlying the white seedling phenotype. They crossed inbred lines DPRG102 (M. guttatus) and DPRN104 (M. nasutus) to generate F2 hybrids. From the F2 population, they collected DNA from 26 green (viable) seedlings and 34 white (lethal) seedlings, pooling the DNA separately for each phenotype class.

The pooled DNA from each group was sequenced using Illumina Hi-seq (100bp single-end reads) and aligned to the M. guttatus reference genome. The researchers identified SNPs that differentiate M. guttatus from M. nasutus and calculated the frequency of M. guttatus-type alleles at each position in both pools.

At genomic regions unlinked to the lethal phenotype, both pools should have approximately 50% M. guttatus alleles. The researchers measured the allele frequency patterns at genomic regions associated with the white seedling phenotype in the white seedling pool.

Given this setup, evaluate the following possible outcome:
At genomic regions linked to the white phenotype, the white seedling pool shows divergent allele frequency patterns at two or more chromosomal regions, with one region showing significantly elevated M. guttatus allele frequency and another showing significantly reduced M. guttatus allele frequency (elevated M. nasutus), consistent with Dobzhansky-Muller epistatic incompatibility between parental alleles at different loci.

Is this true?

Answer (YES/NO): YES